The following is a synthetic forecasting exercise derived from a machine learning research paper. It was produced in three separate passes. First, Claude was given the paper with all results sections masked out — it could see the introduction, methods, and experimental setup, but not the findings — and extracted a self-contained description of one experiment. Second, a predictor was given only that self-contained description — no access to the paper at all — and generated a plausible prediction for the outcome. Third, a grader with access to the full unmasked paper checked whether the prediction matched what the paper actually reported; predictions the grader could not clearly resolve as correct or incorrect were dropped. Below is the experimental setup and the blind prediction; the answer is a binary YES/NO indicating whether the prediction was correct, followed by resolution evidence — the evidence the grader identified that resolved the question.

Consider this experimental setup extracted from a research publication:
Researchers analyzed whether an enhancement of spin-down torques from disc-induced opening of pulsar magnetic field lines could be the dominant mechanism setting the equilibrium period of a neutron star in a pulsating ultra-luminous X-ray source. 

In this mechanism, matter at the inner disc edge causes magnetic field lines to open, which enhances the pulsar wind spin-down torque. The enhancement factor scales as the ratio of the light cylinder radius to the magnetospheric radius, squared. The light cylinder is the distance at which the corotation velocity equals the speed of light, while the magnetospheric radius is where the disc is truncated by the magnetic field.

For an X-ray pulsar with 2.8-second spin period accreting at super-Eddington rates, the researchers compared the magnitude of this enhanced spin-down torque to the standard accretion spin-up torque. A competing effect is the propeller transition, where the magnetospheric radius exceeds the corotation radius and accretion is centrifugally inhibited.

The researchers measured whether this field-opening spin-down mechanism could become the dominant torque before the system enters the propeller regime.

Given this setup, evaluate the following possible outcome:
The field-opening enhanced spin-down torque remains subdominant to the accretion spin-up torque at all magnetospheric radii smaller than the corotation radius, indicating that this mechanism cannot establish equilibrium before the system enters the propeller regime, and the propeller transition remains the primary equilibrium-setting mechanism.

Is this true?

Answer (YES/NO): YES